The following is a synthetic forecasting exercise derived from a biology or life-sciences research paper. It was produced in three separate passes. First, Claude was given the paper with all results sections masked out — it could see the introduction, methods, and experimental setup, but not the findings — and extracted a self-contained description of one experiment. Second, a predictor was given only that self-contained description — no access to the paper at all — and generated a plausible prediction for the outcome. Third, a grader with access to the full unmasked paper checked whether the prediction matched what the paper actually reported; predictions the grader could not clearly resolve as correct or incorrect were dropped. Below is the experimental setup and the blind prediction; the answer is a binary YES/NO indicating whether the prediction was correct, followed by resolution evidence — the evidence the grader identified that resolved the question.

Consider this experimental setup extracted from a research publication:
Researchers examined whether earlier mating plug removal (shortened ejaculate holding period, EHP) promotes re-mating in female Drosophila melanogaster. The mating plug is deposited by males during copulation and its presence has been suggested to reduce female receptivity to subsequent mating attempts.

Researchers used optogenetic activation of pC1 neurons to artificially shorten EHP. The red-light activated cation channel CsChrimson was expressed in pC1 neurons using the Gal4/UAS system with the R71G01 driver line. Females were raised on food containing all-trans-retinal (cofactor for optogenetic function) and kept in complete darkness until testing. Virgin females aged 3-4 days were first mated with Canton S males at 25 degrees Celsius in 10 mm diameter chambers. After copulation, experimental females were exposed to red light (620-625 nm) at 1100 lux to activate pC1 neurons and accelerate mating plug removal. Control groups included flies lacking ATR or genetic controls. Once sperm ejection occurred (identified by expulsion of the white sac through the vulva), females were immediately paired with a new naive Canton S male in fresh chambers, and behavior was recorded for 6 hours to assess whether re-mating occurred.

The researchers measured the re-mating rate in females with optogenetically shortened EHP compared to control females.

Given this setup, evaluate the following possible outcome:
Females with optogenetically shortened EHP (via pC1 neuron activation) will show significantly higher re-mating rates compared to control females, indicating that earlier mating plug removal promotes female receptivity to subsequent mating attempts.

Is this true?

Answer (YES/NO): YES